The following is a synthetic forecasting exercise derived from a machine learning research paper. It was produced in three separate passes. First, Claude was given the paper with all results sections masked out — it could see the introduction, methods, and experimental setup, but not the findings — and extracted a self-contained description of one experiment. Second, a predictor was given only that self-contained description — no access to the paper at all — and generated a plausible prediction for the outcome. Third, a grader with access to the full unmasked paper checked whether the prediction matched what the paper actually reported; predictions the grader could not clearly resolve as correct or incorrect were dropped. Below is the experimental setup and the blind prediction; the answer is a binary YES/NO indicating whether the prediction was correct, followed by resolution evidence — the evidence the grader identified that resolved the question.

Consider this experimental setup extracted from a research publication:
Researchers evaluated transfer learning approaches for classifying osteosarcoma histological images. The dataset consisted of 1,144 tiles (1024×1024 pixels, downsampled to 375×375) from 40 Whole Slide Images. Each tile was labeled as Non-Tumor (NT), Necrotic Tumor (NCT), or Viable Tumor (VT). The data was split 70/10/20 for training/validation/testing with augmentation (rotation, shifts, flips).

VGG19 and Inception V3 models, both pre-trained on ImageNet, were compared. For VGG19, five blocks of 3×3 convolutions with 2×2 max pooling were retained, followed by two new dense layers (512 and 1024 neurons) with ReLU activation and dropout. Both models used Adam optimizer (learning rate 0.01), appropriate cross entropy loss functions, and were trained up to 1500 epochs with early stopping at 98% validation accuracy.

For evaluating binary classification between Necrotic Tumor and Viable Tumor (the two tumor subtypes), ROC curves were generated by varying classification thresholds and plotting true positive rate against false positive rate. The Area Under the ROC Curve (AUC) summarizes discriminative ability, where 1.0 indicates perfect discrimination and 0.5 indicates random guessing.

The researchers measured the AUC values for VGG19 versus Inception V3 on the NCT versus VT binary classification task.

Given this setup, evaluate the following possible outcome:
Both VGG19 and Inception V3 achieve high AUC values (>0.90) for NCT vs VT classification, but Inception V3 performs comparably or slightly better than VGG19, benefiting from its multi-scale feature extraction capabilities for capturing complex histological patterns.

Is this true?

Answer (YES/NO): NO